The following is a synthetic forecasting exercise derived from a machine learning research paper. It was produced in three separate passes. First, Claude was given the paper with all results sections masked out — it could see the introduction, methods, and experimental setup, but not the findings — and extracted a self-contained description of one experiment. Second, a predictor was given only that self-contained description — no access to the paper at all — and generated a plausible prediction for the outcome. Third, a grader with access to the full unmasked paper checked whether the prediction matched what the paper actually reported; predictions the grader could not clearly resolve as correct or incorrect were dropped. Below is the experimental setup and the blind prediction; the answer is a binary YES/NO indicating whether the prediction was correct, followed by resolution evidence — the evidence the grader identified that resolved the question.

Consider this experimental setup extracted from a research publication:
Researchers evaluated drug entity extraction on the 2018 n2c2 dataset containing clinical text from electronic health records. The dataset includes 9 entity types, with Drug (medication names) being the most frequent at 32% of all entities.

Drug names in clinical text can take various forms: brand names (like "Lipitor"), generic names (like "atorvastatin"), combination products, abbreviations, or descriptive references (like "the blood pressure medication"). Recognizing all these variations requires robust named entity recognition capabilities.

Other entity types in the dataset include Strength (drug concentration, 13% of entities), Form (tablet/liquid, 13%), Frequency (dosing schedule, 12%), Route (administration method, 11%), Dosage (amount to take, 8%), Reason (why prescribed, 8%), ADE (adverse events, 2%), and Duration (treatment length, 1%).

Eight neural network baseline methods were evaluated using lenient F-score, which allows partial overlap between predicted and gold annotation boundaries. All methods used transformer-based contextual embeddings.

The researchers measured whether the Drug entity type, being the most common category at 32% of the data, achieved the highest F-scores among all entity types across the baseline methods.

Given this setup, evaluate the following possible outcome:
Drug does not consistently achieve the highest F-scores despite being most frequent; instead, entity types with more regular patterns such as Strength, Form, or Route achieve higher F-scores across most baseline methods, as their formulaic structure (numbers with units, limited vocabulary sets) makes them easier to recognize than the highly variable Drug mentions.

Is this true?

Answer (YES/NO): YES